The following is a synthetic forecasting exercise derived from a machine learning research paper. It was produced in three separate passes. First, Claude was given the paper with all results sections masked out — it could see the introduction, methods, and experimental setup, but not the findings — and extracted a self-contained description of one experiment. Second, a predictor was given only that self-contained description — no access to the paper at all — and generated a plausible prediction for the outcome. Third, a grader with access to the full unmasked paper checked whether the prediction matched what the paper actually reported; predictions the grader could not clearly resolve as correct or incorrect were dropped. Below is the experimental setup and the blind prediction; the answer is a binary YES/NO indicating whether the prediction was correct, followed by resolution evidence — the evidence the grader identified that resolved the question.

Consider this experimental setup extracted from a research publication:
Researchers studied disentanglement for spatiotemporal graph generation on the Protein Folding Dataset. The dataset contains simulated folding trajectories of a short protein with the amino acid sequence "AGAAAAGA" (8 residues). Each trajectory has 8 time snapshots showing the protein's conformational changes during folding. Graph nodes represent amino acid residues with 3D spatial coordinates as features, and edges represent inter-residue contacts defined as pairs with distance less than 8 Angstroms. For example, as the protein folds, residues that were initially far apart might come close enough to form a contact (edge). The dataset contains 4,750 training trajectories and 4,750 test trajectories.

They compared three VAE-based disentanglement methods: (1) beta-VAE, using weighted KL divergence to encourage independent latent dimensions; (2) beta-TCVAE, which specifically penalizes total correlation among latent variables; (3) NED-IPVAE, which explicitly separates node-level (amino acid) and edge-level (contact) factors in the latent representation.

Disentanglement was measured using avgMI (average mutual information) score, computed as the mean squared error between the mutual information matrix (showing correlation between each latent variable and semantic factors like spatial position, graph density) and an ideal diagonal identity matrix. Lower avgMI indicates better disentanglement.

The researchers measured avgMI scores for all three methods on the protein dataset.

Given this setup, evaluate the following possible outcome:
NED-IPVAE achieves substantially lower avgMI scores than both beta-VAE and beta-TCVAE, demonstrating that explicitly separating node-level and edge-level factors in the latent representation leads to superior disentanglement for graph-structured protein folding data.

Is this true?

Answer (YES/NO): NO